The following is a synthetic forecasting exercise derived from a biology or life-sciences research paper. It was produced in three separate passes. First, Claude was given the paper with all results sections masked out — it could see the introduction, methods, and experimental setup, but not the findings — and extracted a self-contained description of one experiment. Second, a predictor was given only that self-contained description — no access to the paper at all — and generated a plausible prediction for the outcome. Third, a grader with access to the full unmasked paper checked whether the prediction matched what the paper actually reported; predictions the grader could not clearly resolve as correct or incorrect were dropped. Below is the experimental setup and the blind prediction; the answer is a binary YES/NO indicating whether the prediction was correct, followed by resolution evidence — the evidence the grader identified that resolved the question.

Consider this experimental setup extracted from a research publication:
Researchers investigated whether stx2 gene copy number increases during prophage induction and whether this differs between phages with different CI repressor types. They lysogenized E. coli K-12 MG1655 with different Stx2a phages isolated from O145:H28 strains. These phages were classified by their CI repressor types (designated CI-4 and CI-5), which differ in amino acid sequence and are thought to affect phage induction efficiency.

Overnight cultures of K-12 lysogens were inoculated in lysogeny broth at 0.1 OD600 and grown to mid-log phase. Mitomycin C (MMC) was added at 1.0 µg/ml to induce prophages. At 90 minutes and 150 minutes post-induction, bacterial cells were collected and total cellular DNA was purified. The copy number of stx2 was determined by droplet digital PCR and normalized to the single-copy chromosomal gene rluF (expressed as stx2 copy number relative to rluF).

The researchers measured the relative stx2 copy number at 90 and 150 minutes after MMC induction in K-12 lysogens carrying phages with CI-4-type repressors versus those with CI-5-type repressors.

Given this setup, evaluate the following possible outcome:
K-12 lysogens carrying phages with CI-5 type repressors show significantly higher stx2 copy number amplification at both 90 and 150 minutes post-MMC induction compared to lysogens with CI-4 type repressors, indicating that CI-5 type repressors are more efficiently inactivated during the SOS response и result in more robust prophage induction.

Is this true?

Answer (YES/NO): NO